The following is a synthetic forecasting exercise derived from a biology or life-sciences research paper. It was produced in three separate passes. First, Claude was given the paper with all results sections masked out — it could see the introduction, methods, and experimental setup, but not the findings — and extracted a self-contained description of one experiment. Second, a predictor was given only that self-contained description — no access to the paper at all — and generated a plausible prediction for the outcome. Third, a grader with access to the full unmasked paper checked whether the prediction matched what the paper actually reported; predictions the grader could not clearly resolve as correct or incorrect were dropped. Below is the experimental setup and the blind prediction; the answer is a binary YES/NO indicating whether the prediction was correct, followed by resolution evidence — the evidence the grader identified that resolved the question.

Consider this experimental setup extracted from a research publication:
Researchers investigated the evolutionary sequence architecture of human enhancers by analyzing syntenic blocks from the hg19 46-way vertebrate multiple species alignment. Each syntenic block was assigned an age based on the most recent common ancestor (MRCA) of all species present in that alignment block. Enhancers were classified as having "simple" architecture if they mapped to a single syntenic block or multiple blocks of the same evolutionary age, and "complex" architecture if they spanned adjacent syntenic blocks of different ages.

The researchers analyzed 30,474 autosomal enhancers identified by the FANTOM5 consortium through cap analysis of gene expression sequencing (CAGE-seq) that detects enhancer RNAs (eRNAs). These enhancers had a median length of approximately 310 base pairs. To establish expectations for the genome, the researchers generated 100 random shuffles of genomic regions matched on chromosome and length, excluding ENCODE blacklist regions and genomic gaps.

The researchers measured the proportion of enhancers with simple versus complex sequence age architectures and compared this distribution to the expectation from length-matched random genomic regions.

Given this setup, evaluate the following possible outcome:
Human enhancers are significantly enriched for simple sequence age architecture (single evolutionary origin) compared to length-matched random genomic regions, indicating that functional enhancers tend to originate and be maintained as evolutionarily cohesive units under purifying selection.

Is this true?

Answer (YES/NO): YES